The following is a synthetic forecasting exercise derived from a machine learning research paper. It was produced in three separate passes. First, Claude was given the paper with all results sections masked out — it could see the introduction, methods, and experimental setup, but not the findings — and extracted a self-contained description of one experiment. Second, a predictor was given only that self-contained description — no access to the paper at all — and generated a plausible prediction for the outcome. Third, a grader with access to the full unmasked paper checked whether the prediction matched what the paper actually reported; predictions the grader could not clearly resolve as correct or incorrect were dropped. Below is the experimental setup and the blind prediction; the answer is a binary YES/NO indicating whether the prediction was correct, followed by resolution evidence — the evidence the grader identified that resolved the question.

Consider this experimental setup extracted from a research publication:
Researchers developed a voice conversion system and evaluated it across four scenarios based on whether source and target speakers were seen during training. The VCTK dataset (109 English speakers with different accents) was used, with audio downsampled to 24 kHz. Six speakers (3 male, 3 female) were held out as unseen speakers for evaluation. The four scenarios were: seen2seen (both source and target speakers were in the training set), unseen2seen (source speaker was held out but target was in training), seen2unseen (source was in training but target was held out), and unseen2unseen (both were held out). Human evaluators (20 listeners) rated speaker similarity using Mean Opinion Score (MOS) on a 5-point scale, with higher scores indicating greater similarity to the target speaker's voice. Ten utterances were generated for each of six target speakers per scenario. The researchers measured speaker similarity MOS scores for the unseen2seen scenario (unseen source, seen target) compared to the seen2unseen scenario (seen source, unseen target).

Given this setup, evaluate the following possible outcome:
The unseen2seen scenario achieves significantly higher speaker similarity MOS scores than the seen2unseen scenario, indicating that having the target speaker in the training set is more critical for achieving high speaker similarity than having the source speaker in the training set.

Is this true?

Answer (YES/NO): NO